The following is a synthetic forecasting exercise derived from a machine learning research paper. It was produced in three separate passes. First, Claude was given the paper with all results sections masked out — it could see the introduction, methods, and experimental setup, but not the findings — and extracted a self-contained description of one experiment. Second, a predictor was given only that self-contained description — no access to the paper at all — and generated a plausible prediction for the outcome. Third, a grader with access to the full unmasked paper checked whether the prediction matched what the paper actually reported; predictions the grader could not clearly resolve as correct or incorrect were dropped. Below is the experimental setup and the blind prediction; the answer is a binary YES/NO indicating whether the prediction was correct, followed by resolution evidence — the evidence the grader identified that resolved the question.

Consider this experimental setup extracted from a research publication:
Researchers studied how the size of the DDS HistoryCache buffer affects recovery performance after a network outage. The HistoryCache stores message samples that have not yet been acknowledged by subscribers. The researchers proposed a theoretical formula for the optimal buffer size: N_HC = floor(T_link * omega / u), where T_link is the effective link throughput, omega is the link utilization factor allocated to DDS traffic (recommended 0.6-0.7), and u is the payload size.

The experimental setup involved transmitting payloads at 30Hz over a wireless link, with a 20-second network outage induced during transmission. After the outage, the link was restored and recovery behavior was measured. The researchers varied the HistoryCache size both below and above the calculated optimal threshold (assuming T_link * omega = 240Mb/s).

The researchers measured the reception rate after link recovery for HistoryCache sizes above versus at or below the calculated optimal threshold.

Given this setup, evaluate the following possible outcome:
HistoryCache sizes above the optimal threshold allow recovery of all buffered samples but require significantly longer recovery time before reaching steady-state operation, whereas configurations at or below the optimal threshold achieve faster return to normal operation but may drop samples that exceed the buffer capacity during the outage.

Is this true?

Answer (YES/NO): NO